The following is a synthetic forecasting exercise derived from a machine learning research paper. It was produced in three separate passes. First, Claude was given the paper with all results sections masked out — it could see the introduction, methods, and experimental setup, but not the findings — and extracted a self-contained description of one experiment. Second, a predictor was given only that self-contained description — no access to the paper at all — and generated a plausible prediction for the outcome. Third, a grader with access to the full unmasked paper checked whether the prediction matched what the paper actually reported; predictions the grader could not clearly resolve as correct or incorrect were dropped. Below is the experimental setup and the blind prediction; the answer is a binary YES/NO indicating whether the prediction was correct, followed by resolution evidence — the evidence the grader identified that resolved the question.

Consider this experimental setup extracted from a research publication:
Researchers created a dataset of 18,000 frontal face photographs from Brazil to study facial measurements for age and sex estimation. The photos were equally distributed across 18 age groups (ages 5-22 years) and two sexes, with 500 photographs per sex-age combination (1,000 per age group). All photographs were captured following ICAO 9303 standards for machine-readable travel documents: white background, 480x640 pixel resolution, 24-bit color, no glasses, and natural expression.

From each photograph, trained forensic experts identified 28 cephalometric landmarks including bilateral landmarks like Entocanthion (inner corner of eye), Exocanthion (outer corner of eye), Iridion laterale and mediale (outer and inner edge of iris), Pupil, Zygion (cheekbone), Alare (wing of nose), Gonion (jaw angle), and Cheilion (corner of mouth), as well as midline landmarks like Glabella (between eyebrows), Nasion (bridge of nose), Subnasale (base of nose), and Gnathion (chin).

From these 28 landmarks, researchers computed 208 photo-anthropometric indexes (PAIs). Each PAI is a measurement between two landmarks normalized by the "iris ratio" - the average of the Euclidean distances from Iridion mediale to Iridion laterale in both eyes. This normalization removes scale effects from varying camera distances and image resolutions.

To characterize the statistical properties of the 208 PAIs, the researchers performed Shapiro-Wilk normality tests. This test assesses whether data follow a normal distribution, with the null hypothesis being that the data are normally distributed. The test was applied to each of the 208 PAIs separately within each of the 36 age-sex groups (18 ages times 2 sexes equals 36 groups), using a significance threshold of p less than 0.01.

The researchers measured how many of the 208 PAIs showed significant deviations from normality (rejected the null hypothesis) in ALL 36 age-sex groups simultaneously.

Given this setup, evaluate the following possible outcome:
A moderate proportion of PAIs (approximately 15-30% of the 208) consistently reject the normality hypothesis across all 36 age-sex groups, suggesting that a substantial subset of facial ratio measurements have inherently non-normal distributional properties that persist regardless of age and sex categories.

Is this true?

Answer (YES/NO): NO